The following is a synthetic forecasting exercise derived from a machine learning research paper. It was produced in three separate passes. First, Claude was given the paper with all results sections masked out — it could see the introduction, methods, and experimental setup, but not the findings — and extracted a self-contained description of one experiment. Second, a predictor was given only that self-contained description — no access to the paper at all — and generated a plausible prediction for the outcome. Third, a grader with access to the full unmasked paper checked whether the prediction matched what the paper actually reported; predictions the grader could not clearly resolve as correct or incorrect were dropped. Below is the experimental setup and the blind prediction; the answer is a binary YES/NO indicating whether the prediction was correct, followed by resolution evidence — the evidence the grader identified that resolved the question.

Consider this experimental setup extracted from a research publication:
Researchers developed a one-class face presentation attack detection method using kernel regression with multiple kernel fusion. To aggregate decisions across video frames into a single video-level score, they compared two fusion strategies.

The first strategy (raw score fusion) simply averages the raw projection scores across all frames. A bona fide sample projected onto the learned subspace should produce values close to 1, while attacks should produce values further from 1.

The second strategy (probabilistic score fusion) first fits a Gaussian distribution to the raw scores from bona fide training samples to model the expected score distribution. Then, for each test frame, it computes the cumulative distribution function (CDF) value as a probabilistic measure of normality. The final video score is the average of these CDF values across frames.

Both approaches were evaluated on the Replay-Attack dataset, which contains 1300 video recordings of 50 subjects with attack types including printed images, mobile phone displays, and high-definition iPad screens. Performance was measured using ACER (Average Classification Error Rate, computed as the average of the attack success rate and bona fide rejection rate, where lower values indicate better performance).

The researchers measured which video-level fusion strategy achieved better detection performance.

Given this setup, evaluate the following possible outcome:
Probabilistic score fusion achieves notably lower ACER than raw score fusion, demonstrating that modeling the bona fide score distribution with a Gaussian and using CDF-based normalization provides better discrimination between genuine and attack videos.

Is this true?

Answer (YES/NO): NO